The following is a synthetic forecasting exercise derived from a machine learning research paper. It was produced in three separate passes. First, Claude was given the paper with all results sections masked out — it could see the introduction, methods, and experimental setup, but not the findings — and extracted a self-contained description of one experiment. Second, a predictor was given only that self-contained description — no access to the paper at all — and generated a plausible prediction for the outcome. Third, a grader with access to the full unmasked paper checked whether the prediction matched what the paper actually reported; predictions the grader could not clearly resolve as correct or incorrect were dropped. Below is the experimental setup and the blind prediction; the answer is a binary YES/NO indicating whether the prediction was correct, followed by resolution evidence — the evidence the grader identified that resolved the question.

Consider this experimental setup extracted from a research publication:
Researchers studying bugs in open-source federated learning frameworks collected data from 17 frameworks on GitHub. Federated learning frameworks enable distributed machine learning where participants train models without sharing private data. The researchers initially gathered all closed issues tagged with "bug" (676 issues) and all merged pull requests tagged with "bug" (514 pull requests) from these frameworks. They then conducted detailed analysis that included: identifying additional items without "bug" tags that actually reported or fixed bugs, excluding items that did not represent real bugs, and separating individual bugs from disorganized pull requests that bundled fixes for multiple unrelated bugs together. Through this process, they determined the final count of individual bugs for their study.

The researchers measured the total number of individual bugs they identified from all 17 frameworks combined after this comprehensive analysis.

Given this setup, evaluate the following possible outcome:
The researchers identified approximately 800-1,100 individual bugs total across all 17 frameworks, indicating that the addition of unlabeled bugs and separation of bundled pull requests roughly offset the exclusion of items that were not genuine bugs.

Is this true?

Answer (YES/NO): NO